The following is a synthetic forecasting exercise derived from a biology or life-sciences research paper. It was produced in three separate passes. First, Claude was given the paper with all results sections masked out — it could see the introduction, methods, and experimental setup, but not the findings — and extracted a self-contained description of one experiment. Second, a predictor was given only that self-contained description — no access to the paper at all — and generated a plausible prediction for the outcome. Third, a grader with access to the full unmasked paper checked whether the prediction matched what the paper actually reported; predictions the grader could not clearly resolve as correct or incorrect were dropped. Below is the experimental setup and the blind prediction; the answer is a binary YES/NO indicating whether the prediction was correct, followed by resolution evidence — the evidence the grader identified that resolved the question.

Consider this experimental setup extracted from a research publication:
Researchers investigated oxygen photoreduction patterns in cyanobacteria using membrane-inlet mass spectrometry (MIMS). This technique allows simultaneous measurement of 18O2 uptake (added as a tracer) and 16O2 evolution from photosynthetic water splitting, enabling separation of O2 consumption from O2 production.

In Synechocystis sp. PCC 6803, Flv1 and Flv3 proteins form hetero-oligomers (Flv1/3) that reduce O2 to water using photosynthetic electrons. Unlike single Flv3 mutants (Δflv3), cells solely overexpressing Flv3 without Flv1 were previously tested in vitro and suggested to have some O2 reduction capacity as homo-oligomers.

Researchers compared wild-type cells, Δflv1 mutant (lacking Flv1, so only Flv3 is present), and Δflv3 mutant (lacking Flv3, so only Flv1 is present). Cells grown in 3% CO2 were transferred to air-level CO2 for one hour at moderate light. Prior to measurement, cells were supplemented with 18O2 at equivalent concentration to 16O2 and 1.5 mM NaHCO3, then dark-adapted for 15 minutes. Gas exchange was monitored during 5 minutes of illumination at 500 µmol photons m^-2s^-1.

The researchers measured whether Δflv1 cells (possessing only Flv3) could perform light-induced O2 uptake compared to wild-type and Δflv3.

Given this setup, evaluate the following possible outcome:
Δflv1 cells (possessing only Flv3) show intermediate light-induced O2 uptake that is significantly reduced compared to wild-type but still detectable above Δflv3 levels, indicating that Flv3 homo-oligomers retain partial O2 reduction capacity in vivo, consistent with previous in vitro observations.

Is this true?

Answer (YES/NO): NO